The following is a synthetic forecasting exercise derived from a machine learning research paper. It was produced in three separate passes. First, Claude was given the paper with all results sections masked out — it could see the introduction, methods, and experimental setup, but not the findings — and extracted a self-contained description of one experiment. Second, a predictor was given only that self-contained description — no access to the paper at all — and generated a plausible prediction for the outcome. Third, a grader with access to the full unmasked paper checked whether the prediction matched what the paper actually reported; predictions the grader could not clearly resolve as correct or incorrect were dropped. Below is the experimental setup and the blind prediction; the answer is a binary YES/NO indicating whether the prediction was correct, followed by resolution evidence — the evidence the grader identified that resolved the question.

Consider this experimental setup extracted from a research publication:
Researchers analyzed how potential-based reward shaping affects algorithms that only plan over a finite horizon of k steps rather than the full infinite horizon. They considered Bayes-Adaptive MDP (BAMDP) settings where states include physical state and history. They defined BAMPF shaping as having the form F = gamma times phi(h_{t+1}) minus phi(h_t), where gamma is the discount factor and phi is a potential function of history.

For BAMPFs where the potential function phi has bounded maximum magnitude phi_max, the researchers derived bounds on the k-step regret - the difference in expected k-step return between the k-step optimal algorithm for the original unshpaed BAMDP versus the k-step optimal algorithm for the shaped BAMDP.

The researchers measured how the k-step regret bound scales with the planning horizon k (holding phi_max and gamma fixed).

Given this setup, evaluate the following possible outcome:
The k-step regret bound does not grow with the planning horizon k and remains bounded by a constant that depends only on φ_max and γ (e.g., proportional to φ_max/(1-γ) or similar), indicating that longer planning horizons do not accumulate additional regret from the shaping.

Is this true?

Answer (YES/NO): NO